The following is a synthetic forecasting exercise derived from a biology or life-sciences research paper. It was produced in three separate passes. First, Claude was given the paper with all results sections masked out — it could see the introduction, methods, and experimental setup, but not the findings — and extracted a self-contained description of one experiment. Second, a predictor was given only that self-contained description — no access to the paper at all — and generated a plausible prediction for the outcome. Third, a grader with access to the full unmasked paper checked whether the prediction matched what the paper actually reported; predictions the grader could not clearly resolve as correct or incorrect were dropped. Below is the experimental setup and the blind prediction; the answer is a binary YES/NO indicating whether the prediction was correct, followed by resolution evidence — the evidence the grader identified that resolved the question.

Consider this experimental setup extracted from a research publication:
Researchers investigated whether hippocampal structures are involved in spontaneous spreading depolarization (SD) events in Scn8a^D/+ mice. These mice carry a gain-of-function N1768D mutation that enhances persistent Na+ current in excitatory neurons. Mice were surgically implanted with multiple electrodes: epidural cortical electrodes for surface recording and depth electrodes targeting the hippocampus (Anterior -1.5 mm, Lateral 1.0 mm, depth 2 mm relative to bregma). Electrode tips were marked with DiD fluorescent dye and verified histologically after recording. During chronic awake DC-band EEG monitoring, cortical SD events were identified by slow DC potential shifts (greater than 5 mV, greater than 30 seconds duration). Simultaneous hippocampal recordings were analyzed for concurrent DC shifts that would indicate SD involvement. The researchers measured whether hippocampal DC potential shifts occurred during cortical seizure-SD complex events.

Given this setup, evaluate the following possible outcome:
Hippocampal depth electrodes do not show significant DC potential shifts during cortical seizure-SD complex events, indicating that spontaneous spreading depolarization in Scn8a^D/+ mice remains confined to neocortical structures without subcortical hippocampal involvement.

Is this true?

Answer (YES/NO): NO